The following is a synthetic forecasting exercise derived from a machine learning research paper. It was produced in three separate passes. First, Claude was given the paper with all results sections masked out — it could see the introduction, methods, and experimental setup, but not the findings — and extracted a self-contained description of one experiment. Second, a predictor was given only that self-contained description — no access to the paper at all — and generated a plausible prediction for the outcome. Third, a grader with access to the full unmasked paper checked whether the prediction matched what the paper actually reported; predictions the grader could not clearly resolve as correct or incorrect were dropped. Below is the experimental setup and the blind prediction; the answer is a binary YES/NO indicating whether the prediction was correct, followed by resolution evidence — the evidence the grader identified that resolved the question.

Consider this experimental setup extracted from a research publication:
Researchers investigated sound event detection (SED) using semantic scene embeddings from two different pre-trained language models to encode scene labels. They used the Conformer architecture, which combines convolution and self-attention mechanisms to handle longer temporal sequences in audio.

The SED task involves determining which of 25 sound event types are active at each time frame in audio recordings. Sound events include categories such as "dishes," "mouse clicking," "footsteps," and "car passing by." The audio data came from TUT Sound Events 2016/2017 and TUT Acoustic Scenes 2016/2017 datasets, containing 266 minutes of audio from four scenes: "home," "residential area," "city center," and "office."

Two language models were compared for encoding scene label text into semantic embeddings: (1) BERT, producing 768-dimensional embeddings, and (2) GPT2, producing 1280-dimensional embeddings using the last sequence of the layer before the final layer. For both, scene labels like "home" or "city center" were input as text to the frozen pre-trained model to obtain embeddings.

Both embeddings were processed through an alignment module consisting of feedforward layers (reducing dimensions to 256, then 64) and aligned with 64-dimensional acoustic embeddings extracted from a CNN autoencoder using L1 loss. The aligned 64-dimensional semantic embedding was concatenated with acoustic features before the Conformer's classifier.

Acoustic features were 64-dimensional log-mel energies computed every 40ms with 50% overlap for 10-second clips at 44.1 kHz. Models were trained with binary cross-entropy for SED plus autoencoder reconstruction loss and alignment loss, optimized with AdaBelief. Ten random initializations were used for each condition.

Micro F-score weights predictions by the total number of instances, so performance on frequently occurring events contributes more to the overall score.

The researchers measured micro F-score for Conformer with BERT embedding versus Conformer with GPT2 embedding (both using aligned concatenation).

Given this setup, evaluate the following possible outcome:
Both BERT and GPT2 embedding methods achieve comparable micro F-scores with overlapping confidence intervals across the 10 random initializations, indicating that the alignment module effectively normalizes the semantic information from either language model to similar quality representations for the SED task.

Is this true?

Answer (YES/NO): NO